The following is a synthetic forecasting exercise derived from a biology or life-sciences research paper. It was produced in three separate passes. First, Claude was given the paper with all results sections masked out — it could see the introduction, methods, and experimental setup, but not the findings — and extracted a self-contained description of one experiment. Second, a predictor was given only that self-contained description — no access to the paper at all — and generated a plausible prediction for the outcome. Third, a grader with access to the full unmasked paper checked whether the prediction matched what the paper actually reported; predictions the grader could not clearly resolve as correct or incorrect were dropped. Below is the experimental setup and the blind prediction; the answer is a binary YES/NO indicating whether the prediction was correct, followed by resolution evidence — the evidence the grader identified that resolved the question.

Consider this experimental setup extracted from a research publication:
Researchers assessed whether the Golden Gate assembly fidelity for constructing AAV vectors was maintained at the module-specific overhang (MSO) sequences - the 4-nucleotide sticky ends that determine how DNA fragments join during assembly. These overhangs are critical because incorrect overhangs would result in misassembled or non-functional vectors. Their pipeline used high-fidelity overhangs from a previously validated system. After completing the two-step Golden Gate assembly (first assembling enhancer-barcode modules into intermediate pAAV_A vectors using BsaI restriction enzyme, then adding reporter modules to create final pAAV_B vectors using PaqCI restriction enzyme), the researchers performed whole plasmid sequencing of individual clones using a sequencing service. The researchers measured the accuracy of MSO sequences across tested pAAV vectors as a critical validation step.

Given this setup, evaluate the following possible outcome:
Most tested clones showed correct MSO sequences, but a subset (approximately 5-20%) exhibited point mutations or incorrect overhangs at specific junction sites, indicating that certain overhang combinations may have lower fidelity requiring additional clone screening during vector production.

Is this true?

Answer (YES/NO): NO